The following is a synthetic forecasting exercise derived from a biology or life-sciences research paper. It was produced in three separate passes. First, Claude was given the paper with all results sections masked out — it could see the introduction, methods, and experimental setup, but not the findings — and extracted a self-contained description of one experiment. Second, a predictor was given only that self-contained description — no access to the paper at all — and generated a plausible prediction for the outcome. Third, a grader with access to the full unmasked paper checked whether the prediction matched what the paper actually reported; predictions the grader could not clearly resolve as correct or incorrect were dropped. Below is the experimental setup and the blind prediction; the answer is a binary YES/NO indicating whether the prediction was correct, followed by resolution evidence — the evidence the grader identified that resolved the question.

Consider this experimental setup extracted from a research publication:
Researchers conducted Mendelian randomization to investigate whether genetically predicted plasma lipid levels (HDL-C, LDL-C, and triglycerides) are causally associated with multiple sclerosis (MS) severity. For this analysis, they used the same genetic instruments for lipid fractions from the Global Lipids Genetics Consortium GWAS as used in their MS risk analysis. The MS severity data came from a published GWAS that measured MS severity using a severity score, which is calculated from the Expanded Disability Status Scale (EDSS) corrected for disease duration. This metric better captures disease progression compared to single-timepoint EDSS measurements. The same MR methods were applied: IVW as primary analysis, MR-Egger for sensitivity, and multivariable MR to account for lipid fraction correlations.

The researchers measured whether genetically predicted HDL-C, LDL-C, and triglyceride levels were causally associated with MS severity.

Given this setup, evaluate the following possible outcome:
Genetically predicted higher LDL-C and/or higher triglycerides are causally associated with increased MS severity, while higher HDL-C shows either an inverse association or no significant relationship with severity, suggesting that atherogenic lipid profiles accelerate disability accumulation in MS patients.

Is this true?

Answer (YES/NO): NO